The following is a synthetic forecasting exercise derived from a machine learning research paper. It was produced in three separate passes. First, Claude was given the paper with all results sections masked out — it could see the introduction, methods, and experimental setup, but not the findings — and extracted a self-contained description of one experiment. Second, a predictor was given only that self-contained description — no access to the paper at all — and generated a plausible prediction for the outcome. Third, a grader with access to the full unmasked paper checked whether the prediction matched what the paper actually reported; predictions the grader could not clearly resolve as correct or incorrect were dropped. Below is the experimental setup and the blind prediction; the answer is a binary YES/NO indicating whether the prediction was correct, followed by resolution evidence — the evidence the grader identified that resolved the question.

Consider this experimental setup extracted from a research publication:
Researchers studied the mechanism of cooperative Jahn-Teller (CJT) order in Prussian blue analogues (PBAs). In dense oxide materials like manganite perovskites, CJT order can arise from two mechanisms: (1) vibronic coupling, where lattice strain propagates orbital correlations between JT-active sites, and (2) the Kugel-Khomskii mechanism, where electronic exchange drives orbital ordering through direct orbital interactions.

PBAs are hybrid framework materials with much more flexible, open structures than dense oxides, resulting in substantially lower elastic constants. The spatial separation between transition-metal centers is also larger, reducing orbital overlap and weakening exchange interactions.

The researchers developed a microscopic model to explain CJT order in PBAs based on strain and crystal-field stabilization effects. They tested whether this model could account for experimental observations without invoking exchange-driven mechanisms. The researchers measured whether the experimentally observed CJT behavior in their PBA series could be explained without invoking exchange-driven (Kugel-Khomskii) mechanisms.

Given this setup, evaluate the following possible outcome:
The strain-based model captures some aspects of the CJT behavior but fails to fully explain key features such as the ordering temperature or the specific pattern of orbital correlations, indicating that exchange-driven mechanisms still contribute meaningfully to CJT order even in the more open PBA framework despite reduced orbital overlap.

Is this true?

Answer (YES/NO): NO